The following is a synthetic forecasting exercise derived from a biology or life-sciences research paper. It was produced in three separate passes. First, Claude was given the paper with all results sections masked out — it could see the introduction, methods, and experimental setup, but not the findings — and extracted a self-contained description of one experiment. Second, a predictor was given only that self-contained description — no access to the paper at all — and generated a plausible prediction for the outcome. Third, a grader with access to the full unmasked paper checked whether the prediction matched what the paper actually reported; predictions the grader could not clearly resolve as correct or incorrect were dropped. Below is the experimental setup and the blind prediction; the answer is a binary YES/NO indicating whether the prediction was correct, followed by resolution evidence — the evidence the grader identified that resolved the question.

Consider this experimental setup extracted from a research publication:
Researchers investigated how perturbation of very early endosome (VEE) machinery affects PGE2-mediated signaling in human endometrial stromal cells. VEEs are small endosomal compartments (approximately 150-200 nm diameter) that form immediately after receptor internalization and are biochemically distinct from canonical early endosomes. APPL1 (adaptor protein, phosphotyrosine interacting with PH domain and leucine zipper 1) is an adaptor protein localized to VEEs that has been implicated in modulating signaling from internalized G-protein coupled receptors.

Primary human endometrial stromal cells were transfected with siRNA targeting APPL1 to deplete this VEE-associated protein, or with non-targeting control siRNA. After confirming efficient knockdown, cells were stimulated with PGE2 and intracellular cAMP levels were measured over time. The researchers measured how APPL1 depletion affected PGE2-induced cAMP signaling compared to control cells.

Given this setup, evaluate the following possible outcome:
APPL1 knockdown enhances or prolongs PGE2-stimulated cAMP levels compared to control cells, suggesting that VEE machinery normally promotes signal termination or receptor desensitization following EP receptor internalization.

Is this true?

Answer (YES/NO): YES